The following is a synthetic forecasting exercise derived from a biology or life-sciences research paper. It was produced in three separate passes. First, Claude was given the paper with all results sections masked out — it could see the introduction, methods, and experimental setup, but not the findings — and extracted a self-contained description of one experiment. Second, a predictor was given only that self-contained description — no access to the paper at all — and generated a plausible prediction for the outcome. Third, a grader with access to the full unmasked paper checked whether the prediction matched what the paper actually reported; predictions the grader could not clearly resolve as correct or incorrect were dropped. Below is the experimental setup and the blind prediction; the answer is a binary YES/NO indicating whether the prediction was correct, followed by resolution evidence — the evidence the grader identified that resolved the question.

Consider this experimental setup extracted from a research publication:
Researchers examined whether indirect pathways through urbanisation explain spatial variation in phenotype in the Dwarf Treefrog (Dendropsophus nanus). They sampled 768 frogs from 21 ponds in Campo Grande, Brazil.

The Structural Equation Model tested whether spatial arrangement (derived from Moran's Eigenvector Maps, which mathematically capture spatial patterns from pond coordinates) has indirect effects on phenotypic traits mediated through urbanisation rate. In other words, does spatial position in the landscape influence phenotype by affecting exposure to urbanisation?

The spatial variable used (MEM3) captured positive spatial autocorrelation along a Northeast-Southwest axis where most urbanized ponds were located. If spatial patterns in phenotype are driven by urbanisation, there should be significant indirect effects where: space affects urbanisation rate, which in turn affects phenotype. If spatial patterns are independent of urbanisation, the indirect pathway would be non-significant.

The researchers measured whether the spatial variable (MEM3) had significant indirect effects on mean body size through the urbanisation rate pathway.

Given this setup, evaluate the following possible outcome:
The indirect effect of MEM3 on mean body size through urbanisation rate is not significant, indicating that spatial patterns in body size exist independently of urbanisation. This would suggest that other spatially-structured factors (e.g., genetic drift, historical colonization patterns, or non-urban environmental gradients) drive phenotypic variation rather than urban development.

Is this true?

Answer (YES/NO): YES